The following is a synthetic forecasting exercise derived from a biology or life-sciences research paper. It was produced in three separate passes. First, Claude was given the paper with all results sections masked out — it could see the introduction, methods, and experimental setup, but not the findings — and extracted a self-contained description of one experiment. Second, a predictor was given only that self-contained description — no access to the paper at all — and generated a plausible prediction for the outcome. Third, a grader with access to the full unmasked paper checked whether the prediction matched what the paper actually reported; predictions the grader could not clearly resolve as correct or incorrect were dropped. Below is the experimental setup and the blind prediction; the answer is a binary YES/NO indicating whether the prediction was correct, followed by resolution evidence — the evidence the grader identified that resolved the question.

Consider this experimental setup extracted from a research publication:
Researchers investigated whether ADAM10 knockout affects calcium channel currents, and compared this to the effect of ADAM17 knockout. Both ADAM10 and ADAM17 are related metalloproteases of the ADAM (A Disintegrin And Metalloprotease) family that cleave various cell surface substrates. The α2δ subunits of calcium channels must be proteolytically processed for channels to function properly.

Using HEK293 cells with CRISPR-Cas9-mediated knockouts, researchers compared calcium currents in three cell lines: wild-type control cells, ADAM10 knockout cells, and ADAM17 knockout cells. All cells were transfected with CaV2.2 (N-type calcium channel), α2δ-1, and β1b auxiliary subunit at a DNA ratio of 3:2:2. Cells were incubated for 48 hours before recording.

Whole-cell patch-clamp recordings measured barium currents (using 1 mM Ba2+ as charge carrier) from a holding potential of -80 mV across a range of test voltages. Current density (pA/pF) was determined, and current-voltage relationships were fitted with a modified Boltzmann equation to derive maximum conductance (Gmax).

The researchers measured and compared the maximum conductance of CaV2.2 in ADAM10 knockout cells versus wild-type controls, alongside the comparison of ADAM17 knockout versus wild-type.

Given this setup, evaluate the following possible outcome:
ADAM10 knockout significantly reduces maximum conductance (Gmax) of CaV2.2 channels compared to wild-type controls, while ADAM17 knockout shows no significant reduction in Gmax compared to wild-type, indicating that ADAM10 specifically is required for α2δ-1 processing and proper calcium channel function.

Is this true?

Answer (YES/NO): NO